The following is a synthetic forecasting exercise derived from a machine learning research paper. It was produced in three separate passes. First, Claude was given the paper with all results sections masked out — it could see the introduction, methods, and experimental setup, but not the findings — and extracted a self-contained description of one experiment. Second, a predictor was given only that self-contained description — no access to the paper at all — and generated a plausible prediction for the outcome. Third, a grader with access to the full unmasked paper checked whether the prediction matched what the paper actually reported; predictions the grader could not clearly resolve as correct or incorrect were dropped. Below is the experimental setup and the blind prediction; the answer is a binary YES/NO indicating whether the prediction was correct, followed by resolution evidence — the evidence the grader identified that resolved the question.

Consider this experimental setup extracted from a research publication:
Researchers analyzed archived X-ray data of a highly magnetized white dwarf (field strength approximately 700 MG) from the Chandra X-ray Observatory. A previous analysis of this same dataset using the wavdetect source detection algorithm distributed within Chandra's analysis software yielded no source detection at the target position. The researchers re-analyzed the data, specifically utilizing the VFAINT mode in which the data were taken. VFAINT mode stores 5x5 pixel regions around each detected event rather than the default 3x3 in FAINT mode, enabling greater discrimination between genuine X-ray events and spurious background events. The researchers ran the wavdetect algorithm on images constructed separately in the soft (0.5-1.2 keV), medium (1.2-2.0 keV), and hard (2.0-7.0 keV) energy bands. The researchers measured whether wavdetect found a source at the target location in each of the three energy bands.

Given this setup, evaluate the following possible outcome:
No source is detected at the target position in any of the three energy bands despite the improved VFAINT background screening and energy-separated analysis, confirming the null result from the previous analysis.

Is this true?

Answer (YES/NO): NO